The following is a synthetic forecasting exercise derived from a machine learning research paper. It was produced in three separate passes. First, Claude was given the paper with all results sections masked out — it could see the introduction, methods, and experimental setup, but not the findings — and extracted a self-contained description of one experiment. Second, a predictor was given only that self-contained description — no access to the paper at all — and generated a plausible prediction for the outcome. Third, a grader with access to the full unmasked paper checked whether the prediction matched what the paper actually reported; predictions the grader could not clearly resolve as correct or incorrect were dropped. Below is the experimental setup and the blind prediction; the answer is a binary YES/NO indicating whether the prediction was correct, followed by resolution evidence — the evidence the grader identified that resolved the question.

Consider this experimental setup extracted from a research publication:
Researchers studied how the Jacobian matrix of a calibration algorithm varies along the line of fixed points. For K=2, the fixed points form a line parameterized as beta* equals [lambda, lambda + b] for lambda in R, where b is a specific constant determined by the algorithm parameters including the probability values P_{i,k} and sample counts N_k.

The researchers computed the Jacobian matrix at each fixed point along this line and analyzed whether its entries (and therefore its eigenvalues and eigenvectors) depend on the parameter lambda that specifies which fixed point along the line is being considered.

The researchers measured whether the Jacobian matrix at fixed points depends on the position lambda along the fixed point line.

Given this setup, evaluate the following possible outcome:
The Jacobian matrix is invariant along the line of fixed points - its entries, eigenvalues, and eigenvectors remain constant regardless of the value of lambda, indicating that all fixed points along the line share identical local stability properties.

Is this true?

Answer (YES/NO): YES